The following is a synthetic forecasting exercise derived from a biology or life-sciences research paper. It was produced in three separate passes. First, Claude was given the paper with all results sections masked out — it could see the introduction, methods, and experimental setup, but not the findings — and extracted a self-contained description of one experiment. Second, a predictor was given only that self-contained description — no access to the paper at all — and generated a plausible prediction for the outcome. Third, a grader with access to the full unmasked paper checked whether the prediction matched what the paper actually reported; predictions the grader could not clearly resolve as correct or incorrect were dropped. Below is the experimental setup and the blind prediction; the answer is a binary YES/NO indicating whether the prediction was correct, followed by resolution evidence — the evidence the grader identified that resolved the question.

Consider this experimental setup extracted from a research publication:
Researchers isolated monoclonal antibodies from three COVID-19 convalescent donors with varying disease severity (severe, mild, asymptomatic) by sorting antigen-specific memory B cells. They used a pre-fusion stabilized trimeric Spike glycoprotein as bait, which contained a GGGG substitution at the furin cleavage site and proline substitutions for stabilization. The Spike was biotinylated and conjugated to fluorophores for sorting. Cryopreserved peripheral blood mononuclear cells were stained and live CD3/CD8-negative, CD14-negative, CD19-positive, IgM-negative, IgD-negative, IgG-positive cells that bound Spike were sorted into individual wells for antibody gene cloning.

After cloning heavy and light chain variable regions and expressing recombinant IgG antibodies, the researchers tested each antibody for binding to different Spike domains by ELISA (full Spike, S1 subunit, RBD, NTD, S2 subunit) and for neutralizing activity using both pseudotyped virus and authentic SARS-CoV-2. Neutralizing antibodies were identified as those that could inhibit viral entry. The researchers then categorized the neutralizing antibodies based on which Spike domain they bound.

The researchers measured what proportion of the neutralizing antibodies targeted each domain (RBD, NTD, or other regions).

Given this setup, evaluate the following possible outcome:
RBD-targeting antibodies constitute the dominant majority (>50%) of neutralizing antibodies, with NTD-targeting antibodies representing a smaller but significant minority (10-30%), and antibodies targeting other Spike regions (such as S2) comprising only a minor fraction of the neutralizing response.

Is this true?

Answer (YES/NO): YES